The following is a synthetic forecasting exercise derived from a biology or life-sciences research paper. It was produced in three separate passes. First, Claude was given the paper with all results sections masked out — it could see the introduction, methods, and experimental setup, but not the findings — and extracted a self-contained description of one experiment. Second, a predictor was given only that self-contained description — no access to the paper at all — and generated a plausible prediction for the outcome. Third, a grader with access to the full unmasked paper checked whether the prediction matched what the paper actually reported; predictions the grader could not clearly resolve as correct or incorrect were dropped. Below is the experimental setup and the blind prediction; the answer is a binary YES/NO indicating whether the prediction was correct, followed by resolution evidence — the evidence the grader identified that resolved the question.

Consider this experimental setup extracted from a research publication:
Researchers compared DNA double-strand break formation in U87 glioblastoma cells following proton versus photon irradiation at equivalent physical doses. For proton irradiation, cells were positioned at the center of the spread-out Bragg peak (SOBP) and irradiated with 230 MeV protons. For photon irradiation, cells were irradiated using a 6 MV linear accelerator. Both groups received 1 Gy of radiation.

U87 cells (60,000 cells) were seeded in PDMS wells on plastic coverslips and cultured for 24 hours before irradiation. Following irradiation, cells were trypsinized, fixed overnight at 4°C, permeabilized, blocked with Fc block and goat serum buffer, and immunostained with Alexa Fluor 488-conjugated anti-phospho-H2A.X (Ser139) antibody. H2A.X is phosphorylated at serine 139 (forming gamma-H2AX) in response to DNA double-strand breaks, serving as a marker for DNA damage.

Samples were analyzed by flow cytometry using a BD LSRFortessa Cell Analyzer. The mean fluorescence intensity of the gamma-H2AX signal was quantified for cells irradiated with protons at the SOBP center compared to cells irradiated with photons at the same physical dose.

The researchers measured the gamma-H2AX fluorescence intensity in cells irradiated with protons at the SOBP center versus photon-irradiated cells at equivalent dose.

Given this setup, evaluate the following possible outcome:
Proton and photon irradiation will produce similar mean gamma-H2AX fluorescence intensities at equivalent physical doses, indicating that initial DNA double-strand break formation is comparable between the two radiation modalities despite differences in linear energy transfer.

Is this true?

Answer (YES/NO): NO